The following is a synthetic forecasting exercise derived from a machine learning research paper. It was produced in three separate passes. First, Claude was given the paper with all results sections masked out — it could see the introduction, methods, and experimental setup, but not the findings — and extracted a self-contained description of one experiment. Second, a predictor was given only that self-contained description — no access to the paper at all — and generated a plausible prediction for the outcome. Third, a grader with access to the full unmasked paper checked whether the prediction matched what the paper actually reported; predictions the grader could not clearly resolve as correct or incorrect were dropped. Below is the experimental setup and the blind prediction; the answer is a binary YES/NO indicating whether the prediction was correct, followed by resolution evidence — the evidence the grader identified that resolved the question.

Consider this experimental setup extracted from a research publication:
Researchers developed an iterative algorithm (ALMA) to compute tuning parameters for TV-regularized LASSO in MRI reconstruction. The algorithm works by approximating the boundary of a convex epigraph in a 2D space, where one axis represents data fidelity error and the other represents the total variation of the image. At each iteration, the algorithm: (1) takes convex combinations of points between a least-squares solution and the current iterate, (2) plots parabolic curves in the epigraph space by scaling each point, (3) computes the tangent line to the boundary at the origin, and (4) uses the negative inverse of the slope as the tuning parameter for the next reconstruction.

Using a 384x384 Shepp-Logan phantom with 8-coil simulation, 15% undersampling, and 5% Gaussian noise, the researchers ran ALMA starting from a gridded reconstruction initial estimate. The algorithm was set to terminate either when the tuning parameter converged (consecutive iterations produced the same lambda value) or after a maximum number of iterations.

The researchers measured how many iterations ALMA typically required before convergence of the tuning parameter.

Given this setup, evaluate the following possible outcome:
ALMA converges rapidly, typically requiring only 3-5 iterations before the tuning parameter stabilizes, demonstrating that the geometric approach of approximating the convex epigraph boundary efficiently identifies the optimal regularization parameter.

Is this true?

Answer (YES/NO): NO